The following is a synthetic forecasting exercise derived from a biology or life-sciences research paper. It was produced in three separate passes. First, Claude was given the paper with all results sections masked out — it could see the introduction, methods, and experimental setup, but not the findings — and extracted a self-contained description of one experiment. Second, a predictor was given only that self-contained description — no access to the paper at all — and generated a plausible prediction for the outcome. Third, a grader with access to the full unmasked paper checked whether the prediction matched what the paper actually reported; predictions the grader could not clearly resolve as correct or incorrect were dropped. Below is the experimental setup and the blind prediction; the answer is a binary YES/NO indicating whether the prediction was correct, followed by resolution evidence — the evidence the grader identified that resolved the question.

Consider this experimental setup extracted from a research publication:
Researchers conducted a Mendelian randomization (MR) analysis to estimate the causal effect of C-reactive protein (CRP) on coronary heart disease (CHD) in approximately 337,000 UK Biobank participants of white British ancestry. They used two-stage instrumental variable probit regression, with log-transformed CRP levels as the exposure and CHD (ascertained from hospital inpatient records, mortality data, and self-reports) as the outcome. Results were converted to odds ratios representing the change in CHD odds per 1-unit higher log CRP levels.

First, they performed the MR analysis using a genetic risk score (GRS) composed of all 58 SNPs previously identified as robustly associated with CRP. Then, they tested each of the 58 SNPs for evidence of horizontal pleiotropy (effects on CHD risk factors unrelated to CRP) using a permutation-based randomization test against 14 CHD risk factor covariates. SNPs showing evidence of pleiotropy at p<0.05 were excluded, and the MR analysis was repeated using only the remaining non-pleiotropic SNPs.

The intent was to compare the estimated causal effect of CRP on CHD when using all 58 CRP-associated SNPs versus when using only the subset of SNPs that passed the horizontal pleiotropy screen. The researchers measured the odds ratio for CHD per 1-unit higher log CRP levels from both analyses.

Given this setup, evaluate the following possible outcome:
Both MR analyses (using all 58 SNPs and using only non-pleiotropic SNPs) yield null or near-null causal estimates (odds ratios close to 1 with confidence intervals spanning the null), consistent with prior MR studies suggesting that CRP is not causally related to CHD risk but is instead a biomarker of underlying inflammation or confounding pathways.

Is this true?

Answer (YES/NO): NO